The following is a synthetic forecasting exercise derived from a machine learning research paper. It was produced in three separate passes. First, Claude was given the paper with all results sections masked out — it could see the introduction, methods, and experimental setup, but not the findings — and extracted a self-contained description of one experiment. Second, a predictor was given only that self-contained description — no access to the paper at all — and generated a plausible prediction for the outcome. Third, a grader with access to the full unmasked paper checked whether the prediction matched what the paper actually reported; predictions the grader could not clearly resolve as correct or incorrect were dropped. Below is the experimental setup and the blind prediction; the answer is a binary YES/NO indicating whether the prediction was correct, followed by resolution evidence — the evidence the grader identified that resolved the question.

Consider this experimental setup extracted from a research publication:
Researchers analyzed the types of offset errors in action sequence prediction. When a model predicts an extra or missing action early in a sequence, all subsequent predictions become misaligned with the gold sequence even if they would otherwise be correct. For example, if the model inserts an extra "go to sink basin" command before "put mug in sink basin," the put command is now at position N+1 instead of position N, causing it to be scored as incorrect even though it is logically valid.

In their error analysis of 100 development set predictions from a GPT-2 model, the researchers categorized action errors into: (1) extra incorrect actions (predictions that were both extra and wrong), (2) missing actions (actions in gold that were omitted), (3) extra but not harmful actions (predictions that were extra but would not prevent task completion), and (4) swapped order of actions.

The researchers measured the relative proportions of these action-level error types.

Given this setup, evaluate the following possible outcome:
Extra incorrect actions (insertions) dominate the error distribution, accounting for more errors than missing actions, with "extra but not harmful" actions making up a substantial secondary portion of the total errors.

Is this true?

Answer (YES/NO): NO